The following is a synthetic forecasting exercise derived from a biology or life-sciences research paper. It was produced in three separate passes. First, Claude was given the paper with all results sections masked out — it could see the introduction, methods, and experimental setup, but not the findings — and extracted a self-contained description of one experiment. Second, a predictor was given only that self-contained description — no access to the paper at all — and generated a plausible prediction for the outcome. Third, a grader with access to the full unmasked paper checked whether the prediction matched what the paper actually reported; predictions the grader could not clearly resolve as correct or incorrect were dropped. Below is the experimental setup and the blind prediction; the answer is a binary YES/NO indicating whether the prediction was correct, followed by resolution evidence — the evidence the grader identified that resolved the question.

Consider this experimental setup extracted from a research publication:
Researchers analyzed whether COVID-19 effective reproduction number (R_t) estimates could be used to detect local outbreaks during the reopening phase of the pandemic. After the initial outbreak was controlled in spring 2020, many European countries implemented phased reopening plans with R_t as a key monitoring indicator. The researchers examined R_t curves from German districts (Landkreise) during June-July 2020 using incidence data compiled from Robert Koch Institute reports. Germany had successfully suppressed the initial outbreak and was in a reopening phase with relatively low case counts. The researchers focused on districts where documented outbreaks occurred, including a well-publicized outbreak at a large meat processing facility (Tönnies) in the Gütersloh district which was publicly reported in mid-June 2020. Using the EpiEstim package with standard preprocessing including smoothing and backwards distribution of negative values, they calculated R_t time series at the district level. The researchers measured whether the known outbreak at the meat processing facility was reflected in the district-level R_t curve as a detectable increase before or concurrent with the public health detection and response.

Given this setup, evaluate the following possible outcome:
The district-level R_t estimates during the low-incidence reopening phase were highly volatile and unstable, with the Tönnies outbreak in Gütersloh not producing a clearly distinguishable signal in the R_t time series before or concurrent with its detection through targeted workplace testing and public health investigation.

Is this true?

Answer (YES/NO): NO